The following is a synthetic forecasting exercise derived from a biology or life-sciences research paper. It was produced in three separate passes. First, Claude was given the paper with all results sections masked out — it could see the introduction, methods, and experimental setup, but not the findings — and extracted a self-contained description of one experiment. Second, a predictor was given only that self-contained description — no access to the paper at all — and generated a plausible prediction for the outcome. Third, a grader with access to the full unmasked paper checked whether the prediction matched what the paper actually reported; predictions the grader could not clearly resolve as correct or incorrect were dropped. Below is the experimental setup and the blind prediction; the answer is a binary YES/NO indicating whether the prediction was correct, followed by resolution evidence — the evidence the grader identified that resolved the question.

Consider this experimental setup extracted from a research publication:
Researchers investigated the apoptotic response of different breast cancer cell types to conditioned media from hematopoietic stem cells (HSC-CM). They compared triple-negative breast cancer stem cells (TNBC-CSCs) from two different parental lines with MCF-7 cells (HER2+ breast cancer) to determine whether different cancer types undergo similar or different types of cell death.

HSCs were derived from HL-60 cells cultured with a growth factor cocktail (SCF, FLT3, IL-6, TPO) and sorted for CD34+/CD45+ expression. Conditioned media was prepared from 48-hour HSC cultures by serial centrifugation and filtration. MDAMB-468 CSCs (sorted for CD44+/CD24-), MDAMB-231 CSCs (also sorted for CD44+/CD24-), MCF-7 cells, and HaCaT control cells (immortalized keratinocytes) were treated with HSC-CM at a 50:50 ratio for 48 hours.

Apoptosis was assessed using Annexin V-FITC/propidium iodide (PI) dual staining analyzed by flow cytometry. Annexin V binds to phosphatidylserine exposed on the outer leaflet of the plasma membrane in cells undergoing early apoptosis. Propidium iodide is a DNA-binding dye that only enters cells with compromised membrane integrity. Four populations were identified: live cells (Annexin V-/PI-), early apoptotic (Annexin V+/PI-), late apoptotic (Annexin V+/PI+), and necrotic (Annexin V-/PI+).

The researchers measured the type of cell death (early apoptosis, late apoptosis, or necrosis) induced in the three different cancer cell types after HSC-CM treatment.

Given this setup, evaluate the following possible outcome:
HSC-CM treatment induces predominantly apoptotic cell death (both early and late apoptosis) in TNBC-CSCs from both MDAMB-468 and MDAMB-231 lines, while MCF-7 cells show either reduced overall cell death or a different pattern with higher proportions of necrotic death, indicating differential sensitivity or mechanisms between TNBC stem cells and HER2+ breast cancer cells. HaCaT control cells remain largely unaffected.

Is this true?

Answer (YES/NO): NO